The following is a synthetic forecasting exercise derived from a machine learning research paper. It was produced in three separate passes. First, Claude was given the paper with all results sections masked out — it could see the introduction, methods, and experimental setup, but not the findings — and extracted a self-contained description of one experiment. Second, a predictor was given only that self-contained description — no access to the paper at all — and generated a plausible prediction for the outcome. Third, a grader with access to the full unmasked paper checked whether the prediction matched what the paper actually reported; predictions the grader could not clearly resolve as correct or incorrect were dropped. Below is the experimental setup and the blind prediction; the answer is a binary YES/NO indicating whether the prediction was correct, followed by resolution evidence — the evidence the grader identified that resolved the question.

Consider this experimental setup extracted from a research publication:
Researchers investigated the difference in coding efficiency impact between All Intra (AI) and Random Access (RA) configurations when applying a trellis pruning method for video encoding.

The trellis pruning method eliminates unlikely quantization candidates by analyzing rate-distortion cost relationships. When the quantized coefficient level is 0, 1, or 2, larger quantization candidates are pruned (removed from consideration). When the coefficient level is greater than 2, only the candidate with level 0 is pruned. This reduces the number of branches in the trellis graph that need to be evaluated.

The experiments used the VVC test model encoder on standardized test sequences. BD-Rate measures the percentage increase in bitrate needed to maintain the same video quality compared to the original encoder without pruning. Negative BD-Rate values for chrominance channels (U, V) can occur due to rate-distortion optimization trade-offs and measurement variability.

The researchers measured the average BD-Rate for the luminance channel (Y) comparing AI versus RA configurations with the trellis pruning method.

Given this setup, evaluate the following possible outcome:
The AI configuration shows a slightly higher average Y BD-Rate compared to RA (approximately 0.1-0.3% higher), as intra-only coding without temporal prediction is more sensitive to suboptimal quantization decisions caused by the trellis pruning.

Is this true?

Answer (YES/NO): NO